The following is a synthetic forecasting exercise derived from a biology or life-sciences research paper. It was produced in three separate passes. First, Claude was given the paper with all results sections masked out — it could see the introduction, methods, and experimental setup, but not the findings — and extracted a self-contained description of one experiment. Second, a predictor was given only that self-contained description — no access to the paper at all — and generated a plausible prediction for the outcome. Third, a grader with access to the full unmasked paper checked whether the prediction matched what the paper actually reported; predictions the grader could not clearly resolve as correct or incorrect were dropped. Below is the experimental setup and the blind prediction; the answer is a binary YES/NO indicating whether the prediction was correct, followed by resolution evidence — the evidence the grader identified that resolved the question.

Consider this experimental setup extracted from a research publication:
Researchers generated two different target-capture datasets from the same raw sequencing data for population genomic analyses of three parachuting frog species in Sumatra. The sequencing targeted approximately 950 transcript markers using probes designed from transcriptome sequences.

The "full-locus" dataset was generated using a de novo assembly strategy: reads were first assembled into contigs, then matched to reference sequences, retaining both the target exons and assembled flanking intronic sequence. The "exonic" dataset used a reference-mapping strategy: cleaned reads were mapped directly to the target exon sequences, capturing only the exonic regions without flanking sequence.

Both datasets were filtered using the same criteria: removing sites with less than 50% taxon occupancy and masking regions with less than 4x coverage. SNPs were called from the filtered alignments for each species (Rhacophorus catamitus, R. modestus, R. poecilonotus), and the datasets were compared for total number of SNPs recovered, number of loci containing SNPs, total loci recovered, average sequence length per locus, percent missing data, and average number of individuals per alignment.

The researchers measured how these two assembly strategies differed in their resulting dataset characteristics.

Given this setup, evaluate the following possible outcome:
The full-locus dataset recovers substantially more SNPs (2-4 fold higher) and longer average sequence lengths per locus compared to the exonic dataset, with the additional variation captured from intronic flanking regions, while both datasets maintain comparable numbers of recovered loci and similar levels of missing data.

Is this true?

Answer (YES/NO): NO